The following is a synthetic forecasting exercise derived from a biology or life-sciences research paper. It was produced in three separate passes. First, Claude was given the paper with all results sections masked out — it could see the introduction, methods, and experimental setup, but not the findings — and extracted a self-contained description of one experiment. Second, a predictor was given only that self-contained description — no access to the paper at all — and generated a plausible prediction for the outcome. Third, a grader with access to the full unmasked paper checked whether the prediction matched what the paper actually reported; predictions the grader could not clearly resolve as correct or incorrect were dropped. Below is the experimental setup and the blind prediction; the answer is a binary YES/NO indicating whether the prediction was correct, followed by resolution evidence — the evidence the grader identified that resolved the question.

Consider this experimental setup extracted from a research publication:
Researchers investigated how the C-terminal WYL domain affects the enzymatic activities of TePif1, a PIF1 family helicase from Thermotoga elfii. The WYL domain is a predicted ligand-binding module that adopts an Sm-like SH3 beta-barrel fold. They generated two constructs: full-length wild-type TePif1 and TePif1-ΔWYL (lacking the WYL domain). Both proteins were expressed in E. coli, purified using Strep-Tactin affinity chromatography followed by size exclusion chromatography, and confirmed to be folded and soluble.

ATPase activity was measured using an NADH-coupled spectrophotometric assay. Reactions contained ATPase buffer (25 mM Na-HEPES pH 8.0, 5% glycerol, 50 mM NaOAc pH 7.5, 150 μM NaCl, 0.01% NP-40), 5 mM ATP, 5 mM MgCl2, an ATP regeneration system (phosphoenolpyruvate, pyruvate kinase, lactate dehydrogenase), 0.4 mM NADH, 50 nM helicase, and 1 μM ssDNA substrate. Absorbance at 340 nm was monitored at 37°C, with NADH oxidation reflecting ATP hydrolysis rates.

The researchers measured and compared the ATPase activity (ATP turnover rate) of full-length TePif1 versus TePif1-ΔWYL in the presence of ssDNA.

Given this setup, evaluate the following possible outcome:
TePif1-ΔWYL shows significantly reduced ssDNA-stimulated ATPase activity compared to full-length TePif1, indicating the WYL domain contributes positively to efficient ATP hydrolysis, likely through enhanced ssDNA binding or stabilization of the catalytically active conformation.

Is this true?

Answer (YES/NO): NO